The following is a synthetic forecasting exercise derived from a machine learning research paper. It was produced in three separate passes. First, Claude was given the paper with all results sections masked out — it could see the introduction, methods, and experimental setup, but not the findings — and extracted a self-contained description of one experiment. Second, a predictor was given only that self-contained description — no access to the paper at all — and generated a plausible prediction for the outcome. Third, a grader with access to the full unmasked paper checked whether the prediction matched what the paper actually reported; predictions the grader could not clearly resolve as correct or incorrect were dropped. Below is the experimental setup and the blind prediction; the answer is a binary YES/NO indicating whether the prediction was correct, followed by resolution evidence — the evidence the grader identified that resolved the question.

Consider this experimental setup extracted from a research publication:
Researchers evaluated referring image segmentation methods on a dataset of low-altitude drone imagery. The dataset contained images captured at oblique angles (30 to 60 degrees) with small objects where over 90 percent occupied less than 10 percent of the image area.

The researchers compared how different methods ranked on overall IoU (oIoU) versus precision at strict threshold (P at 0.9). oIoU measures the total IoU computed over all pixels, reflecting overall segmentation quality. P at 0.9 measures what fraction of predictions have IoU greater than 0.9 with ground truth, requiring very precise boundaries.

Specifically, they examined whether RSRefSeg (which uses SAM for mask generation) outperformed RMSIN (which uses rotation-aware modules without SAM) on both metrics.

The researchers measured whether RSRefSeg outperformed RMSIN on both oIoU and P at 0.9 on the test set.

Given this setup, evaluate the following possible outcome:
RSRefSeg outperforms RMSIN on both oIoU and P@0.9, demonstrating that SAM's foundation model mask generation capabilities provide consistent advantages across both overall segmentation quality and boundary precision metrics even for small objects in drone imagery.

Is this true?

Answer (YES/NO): NO